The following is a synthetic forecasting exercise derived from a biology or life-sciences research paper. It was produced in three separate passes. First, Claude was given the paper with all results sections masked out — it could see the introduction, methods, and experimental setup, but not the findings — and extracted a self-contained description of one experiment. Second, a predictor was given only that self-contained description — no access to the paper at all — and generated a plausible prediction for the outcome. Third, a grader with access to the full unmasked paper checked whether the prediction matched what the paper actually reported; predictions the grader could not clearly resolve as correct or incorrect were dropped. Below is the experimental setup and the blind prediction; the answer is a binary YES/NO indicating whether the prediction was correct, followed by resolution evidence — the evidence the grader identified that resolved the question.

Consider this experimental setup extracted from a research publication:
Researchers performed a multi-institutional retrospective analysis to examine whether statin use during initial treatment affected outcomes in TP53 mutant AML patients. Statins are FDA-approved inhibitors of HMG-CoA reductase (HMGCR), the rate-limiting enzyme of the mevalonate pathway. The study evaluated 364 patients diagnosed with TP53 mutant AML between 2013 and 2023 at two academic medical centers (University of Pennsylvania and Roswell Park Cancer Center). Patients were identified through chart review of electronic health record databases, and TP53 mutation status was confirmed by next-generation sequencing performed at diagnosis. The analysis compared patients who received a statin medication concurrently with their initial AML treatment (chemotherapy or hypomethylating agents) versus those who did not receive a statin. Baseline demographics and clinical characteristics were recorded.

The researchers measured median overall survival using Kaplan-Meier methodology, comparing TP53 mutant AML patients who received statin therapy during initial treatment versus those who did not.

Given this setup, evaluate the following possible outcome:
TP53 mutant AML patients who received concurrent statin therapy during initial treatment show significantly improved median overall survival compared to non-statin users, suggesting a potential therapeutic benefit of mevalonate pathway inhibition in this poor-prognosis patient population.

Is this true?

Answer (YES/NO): NO